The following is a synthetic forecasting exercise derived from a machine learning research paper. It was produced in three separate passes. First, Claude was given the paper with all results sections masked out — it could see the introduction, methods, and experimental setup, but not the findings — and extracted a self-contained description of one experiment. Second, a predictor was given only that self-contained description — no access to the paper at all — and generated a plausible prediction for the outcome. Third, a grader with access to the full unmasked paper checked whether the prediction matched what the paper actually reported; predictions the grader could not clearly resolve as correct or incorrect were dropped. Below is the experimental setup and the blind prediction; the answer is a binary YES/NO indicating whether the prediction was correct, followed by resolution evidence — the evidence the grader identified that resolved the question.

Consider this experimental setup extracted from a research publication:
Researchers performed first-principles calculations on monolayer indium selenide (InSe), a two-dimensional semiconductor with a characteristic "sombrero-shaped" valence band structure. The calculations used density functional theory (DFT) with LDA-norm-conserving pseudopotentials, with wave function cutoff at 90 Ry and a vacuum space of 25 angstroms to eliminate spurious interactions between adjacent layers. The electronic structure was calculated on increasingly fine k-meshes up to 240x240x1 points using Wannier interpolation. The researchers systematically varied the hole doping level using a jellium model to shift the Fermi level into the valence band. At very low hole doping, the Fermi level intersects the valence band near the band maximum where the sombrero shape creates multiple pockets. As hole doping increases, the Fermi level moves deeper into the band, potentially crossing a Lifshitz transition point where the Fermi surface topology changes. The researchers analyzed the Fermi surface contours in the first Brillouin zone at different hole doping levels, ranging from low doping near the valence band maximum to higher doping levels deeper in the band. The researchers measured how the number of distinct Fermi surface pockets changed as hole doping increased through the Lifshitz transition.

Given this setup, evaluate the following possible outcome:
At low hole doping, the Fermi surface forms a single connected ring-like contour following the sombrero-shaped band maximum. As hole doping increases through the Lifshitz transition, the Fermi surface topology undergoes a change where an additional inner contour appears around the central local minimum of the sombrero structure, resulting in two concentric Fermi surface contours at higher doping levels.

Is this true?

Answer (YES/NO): NO